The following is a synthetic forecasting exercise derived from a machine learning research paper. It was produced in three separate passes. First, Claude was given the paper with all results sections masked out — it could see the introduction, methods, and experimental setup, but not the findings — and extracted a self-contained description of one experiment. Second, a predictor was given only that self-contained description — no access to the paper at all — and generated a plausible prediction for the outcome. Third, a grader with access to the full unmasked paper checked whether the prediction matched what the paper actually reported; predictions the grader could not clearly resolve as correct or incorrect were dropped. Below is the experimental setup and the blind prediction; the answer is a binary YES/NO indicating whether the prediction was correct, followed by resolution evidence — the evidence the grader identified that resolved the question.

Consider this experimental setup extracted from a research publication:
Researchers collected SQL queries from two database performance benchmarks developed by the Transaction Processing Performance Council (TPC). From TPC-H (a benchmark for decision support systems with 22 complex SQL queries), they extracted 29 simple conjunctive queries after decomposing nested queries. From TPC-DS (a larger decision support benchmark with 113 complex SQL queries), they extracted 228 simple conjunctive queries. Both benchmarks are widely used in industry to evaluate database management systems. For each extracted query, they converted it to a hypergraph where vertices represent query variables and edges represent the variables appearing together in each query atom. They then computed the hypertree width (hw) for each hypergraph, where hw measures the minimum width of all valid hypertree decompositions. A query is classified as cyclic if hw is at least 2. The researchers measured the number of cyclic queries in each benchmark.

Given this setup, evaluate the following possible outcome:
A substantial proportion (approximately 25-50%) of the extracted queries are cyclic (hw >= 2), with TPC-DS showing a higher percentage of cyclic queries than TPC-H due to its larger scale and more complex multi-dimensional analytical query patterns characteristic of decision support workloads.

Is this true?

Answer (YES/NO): NO